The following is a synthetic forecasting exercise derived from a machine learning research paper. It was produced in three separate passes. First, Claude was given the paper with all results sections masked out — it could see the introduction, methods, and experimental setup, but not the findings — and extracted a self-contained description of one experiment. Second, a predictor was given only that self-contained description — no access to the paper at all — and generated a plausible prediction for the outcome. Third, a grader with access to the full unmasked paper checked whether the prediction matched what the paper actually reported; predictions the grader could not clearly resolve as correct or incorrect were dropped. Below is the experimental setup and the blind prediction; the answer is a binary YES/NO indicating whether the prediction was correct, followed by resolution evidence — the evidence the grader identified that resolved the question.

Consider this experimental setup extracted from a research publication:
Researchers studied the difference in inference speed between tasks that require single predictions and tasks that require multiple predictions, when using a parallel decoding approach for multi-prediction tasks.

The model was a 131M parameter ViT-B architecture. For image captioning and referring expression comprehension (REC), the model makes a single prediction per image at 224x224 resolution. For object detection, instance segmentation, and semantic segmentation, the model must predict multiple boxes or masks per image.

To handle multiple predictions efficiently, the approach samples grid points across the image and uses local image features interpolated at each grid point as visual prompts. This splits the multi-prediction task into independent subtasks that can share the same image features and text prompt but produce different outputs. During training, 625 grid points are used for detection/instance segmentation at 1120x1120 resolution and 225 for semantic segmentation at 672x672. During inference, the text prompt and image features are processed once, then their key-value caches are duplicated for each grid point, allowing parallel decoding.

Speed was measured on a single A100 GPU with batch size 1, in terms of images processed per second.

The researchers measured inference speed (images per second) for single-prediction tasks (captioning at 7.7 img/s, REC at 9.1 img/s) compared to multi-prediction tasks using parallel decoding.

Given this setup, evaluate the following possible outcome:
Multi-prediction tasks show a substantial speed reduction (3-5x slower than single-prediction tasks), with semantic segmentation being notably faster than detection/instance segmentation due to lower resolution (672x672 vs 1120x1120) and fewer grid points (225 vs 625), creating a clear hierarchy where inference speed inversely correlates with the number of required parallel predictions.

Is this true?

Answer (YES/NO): NO